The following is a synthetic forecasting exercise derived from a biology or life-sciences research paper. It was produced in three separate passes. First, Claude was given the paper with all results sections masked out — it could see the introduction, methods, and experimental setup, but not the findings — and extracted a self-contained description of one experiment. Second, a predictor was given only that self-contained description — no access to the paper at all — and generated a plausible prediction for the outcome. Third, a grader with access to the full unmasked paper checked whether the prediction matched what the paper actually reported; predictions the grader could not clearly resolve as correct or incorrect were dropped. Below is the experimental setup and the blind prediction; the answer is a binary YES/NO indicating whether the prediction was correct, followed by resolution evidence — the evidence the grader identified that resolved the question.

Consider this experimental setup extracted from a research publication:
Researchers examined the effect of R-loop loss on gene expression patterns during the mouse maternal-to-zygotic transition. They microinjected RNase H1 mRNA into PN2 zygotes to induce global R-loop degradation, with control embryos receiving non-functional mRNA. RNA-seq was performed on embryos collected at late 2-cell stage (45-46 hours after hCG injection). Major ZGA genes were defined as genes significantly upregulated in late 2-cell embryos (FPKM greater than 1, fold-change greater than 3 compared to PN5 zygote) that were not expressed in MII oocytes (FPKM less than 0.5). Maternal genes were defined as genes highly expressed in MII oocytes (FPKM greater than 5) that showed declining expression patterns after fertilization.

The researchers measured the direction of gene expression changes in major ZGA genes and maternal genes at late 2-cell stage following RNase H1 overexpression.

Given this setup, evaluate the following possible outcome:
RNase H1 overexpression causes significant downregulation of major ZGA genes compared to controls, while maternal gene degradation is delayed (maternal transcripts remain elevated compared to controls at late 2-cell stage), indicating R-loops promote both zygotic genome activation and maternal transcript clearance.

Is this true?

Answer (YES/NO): YES